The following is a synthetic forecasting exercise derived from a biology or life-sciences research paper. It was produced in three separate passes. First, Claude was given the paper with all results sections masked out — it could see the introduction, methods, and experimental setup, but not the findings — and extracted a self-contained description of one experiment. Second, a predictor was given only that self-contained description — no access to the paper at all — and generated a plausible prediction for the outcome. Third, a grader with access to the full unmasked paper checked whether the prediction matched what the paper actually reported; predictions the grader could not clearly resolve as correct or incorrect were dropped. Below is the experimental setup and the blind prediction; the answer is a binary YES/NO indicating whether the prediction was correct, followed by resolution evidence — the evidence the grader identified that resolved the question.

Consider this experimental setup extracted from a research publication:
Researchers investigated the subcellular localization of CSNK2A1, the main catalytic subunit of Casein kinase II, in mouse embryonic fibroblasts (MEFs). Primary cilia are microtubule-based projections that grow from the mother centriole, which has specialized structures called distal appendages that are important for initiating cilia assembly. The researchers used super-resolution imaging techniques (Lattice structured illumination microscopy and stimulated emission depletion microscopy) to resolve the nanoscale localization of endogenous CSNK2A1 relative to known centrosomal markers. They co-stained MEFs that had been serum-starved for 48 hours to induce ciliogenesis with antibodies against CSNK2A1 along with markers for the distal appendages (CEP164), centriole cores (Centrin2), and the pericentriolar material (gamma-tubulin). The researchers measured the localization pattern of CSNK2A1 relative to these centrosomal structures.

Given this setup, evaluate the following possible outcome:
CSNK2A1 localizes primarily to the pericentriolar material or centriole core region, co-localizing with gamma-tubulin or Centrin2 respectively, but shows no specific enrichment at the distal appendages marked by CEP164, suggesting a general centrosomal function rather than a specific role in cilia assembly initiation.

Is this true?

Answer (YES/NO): NO